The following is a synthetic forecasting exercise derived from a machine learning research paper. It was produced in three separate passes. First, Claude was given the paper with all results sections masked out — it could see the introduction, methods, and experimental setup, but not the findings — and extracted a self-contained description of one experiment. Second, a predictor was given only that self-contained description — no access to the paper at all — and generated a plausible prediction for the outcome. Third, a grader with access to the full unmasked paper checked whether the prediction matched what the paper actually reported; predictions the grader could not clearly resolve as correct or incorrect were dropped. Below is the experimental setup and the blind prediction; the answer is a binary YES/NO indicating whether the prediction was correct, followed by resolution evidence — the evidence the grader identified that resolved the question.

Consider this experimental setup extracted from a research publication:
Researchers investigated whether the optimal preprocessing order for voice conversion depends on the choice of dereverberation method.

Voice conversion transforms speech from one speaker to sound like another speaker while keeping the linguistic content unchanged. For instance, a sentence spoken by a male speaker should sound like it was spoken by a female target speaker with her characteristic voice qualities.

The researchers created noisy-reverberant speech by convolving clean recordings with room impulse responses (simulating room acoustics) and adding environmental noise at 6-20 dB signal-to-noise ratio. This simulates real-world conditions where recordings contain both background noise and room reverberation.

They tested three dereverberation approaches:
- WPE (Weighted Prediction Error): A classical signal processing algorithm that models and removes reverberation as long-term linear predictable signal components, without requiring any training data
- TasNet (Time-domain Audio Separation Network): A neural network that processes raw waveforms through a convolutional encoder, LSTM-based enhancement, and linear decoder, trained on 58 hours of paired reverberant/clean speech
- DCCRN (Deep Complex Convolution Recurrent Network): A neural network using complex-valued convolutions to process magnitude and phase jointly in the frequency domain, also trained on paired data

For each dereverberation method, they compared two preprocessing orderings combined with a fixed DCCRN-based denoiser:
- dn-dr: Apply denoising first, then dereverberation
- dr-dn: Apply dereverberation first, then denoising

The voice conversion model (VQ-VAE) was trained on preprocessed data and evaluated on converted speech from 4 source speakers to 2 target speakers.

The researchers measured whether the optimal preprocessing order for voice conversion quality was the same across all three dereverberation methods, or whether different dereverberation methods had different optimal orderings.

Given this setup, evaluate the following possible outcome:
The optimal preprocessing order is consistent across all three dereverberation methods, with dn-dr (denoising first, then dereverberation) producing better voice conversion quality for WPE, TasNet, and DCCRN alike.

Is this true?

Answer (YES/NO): NO